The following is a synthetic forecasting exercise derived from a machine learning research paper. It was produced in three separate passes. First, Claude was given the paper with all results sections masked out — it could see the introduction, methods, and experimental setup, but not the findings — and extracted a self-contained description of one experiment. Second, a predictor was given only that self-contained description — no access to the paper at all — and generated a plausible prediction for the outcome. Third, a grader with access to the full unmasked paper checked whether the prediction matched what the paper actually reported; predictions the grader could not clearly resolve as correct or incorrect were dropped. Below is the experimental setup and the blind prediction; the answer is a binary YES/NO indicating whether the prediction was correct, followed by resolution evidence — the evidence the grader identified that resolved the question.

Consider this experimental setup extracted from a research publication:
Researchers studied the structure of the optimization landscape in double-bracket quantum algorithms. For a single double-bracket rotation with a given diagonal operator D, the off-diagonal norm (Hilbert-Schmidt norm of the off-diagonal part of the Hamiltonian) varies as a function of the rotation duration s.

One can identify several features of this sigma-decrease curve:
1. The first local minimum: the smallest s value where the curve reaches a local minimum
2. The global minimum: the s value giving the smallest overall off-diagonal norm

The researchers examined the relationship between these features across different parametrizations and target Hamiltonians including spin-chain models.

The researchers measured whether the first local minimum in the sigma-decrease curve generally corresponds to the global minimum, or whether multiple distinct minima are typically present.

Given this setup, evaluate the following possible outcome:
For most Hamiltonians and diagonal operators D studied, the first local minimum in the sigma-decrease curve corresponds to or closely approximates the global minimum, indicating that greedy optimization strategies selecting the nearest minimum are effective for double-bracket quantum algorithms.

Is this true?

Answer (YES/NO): NO